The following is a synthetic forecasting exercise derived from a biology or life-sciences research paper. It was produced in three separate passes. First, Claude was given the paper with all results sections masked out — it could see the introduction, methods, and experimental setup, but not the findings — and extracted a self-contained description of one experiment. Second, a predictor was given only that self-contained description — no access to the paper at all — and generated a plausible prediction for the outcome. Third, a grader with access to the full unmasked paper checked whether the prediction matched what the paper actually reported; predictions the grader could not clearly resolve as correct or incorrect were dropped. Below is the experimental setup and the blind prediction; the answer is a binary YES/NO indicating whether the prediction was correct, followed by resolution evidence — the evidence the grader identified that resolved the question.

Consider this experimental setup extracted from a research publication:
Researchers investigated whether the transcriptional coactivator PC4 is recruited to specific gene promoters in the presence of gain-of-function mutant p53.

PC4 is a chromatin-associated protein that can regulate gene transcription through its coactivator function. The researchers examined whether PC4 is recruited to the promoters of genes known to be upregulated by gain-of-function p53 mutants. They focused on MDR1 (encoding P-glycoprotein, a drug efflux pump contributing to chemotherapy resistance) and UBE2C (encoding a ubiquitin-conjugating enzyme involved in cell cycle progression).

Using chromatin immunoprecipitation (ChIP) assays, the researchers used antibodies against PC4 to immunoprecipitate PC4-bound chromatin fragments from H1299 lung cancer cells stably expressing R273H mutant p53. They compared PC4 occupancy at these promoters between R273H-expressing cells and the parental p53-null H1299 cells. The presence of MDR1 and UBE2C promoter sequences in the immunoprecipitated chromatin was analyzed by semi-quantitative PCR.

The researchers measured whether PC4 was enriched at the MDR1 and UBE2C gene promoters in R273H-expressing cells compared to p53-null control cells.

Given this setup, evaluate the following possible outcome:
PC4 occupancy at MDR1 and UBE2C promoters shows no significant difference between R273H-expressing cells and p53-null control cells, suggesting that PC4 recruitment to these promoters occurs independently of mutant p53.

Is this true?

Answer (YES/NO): NO